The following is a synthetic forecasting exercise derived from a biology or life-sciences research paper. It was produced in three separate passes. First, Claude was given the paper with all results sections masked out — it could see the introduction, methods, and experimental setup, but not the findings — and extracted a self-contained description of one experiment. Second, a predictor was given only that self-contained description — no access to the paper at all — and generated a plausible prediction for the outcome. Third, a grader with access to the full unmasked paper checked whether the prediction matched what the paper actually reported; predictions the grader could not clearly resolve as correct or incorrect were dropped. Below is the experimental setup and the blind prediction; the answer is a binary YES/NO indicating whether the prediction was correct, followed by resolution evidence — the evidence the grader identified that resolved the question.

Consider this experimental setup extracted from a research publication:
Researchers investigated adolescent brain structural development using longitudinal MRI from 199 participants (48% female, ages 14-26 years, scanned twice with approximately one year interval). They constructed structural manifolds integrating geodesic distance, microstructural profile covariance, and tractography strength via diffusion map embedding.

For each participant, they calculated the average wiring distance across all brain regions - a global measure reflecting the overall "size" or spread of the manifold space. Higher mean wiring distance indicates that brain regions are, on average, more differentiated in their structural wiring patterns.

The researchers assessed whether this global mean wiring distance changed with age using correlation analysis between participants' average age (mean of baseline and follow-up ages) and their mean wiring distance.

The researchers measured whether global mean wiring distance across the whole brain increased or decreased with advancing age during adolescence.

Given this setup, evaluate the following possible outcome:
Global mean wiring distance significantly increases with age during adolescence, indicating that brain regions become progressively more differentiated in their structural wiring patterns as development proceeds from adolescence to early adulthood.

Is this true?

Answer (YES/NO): YES